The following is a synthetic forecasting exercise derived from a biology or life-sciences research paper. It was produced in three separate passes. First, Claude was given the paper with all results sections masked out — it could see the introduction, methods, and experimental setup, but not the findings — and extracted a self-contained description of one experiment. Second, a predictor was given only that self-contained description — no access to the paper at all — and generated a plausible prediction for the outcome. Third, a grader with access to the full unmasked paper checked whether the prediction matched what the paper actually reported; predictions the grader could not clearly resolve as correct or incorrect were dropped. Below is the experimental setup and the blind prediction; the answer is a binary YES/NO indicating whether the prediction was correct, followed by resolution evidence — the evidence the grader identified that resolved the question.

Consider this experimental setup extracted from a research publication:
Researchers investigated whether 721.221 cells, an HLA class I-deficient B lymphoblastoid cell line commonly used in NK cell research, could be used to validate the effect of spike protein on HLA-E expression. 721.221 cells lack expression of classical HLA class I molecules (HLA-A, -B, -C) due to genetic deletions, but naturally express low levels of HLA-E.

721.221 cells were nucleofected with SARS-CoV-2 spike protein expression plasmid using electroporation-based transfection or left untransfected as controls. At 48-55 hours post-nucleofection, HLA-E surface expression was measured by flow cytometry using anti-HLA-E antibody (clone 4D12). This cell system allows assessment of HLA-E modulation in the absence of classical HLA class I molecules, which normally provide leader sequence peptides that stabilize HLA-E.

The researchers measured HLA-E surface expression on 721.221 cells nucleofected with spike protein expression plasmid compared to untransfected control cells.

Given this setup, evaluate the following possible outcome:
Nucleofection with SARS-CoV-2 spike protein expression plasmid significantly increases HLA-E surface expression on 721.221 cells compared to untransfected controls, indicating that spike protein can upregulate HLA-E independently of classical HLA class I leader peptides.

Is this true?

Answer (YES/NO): YES